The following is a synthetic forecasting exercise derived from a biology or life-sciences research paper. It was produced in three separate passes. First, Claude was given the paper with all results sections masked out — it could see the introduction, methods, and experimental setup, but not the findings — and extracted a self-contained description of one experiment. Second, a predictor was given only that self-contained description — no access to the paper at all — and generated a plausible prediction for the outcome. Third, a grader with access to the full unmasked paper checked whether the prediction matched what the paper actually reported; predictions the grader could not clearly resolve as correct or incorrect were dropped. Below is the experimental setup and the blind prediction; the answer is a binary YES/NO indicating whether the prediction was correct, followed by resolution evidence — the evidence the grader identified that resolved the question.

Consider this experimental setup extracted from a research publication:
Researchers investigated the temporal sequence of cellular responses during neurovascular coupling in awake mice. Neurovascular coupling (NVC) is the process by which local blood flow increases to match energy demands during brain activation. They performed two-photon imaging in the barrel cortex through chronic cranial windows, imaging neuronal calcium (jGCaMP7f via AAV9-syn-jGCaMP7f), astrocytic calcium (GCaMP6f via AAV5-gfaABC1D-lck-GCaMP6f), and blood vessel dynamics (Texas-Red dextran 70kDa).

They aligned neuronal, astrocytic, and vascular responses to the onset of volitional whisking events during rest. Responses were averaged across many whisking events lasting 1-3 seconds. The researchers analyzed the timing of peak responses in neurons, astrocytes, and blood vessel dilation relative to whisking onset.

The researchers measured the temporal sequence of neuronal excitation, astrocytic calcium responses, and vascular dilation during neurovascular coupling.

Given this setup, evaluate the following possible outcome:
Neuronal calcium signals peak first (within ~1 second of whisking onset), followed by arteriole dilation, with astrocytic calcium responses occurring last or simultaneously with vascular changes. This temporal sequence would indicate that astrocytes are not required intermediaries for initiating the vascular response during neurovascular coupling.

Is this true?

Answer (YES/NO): NO